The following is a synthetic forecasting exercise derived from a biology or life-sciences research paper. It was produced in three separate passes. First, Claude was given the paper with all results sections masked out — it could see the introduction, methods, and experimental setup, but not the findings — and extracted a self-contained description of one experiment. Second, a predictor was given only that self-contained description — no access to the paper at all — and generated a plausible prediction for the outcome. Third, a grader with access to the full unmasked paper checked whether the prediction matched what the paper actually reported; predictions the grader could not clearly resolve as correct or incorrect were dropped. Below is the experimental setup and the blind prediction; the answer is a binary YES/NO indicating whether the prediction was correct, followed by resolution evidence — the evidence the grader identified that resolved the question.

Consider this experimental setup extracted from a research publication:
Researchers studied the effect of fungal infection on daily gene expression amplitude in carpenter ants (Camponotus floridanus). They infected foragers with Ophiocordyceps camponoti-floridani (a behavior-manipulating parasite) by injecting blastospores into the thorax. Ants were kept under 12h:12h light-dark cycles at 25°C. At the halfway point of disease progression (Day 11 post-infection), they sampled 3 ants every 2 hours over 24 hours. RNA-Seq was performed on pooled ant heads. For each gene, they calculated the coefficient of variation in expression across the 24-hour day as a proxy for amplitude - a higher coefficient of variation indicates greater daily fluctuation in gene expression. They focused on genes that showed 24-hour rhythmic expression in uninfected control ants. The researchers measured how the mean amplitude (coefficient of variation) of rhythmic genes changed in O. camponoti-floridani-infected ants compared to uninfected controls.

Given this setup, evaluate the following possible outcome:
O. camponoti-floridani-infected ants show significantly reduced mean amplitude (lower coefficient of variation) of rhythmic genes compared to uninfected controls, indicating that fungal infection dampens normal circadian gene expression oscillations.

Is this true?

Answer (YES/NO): NO